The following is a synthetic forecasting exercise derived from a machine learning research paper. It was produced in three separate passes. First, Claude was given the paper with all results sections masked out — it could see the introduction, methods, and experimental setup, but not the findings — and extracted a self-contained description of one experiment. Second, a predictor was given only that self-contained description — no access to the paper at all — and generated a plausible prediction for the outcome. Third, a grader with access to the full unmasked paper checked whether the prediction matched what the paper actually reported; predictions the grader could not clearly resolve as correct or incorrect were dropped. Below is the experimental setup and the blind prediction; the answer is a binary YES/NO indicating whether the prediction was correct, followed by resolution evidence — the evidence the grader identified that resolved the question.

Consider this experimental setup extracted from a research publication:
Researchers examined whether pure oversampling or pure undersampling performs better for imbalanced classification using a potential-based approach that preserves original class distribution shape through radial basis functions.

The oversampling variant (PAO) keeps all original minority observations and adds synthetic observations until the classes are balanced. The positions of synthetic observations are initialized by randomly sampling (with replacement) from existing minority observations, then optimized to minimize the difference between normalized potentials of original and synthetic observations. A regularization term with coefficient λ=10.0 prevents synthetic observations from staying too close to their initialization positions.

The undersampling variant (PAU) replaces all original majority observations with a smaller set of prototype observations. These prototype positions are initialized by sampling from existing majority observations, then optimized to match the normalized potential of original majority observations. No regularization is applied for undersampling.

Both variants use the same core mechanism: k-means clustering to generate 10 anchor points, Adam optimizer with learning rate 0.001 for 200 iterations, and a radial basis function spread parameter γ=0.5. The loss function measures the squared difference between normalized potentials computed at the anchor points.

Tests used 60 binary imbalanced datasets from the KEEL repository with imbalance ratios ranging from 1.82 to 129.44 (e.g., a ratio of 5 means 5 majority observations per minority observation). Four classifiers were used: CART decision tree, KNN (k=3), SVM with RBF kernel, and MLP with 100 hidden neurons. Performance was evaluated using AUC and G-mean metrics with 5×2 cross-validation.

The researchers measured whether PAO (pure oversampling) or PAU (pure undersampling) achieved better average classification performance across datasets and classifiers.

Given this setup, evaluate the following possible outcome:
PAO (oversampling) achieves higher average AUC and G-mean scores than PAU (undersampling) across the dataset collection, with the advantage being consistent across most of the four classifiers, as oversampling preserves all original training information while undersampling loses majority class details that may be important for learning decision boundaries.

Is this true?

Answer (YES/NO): NO